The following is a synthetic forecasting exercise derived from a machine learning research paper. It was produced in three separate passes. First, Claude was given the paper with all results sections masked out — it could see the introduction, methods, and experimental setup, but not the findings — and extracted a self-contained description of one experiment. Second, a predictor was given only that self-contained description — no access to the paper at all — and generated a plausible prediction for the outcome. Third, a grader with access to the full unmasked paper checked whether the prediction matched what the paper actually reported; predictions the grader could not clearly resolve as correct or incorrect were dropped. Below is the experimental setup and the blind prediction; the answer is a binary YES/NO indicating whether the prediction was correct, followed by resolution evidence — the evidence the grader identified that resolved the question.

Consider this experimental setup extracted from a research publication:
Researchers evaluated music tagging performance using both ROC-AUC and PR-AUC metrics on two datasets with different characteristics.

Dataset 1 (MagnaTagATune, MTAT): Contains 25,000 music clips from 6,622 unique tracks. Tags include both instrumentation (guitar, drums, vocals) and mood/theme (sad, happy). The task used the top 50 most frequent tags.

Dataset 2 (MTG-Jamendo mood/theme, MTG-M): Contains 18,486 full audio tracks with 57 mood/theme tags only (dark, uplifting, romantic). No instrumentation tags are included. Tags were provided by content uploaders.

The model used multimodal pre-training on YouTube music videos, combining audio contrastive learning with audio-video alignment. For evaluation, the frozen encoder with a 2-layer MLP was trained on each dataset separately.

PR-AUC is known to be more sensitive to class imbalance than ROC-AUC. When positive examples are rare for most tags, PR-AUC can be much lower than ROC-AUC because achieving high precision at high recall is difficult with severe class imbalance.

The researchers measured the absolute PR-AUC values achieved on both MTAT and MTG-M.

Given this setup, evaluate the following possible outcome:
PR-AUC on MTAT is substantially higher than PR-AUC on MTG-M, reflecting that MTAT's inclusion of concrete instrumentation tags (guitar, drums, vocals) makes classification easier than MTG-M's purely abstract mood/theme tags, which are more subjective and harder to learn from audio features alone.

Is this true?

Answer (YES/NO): YES